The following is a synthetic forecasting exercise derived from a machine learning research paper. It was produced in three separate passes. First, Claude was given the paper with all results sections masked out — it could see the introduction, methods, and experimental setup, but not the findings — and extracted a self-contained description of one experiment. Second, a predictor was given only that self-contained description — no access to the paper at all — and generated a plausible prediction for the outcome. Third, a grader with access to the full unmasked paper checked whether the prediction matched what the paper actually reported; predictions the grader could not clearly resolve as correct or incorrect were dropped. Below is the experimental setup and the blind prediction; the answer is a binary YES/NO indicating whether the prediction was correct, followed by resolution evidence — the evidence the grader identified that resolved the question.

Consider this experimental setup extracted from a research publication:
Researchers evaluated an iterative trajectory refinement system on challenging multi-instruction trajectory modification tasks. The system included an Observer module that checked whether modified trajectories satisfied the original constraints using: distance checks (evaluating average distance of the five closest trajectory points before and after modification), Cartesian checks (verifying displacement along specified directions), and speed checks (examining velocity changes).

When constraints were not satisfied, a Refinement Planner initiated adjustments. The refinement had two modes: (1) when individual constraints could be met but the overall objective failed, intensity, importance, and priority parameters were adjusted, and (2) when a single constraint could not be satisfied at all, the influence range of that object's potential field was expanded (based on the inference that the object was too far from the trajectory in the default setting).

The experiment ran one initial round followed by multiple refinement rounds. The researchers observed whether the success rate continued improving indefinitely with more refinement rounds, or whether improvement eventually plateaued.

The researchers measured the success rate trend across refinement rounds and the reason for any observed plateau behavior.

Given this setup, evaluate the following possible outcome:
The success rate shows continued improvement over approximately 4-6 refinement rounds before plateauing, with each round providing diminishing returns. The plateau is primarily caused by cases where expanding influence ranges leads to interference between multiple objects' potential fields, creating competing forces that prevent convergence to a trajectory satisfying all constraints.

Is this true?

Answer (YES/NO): NO